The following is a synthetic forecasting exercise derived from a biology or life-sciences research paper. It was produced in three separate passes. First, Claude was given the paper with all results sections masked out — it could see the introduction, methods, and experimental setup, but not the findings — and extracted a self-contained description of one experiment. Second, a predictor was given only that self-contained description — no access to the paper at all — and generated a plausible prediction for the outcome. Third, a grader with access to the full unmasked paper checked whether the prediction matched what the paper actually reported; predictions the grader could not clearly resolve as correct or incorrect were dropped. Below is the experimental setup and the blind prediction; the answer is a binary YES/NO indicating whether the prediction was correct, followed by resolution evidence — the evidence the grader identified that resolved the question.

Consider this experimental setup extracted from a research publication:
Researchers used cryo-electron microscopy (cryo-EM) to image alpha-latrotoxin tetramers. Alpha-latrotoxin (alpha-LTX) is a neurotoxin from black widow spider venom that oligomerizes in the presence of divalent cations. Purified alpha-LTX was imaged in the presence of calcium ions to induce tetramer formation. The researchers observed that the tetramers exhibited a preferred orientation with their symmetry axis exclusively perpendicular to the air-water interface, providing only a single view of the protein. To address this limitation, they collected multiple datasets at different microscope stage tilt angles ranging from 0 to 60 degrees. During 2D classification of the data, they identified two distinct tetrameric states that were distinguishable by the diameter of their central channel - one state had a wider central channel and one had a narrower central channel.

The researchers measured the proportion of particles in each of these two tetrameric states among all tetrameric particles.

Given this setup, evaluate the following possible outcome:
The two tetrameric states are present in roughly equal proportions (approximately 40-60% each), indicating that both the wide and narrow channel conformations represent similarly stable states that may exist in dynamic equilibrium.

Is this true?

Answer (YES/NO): NO